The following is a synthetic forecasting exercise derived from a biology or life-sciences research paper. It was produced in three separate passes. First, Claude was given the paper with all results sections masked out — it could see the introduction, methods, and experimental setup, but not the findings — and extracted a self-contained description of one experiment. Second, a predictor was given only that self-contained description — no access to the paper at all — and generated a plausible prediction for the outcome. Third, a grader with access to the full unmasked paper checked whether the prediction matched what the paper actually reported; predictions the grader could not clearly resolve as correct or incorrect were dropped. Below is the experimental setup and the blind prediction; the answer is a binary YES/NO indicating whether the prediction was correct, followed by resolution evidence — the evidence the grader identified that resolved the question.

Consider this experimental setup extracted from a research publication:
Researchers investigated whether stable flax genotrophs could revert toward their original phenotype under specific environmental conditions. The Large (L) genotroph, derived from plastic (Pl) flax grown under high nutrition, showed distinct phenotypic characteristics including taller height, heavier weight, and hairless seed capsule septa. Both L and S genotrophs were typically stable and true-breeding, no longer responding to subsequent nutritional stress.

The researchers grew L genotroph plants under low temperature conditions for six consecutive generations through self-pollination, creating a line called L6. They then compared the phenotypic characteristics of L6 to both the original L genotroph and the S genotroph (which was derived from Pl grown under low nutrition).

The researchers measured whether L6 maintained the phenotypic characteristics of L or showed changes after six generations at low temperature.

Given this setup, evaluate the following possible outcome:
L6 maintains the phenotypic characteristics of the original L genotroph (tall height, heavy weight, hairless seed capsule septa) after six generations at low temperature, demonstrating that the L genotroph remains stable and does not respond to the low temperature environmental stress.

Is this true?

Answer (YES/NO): NO